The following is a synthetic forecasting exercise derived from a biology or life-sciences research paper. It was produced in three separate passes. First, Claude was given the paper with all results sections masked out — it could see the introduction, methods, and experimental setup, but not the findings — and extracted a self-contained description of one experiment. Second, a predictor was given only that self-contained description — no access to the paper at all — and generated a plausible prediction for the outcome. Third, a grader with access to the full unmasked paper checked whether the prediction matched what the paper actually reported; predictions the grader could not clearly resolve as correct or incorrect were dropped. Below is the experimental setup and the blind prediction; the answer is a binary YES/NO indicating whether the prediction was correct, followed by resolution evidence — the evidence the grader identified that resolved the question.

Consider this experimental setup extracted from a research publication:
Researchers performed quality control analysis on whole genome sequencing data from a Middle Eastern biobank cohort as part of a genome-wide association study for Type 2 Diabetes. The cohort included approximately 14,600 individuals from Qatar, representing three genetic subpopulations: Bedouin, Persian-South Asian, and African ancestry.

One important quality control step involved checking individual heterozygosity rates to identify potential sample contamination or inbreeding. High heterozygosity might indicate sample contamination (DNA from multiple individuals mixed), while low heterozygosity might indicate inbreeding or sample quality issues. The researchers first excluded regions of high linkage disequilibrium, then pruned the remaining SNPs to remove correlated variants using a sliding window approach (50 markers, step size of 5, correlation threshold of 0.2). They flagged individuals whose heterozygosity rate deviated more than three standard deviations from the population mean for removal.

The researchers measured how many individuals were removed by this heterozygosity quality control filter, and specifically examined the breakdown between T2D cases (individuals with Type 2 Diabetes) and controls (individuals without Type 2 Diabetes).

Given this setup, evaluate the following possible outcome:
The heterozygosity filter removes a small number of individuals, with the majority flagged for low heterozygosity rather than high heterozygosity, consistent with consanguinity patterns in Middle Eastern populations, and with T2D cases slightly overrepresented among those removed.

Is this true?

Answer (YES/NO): NO